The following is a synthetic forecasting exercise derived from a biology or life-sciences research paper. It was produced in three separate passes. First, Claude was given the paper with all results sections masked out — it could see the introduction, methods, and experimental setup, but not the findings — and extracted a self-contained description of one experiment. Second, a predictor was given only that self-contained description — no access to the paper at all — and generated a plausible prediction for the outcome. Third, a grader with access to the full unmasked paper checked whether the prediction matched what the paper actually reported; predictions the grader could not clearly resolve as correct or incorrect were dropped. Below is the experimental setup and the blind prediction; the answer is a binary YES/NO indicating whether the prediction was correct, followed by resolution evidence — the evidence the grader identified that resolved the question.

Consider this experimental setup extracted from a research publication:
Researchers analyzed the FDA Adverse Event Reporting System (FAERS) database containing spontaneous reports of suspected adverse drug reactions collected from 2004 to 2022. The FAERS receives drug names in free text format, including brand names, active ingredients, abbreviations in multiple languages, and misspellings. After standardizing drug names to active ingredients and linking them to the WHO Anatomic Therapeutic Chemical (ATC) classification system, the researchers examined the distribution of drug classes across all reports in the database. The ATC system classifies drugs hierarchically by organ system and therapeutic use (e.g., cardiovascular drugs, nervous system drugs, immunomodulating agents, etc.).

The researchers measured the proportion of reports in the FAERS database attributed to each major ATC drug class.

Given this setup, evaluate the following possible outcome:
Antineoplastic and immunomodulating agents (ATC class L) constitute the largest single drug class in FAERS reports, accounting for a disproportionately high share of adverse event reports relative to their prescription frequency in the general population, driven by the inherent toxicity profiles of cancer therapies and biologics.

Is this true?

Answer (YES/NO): YES